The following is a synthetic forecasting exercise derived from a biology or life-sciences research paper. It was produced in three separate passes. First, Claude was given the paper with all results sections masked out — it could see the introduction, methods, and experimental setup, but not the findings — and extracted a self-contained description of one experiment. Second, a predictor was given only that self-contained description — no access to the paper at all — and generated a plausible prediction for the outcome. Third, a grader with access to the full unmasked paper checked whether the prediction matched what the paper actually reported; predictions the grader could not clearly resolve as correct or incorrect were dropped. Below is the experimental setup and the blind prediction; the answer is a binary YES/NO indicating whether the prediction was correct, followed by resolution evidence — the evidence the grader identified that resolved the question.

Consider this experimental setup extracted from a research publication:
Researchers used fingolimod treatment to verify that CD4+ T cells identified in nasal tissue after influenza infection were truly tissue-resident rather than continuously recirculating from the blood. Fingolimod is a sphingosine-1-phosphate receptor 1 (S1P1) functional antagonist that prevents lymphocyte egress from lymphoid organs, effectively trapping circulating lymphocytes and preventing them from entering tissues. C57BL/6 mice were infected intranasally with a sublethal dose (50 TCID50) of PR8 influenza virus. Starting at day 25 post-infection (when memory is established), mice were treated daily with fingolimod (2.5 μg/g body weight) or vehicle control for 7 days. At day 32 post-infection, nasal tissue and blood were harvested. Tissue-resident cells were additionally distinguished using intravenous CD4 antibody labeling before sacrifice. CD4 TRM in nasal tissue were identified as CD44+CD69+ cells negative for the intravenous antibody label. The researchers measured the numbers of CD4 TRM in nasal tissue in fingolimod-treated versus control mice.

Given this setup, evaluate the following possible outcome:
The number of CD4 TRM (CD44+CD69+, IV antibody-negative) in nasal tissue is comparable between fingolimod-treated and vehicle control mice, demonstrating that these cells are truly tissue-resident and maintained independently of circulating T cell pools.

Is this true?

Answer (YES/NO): YES